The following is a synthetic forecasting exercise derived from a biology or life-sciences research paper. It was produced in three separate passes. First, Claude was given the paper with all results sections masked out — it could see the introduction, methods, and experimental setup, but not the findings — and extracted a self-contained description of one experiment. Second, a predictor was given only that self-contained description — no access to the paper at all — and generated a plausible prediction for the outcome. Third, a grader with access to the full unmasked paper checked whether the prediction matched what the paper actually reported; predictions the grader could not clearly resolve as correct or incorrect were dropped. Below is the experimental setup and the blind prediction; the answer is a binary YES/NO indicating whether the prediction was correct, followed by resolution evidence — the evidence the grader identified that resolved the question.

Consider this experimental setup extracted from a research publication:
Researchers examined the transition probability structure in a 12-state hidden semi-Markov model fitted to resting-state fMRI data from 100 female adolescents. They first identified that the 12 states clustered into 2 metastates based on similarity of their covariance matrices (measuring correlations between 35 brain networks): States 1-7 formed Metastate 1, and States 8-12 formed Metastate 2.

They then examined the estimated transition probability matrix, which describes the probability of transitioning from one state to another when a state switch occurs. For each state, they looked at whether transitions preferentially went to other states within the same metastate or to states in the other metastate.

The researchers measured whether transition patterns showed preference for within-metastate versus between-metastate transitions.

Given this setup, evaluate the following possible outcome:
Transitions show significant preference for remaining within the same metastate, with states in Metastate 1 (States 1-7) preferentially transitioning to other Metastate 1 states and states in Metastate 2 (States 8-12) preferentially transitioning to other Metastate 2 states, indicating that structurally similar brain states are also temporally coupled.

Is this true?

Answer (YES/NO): NO